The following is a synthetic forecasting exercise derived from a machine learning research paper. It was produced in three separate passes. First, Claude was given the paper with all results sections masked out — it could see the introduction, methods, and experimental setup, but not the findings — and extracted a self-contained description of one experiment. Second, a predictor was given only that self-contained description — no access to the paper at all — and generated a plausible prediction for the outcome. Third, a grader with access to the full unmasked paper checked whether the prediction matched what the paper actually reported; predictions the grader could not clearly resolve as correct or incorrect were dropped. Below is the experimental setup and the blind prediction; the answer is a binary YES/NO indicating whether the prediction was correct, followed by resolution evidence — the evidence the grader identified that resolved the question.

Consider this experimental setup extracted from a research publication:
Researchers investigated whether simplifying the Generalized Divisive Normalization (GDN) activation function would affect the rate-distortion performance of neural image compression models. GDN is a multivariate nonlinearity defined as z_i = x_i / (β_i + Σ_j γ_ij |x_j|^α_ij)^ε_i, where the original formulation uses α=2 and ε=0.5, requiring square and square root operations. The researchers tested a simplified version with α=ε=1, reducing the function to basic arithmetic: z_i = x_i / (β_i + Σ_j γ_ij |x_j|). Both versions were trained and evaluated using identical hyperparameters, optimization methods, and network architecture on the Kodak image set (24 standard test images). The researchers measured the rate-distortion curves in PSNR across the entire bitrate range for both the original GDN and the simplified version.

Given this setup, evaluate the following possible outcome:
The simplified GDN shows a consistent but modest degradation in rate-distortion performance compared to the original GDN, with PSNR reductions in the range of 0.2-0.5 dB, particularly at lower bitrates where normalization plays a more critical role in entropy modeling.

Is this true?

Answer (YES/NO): NO